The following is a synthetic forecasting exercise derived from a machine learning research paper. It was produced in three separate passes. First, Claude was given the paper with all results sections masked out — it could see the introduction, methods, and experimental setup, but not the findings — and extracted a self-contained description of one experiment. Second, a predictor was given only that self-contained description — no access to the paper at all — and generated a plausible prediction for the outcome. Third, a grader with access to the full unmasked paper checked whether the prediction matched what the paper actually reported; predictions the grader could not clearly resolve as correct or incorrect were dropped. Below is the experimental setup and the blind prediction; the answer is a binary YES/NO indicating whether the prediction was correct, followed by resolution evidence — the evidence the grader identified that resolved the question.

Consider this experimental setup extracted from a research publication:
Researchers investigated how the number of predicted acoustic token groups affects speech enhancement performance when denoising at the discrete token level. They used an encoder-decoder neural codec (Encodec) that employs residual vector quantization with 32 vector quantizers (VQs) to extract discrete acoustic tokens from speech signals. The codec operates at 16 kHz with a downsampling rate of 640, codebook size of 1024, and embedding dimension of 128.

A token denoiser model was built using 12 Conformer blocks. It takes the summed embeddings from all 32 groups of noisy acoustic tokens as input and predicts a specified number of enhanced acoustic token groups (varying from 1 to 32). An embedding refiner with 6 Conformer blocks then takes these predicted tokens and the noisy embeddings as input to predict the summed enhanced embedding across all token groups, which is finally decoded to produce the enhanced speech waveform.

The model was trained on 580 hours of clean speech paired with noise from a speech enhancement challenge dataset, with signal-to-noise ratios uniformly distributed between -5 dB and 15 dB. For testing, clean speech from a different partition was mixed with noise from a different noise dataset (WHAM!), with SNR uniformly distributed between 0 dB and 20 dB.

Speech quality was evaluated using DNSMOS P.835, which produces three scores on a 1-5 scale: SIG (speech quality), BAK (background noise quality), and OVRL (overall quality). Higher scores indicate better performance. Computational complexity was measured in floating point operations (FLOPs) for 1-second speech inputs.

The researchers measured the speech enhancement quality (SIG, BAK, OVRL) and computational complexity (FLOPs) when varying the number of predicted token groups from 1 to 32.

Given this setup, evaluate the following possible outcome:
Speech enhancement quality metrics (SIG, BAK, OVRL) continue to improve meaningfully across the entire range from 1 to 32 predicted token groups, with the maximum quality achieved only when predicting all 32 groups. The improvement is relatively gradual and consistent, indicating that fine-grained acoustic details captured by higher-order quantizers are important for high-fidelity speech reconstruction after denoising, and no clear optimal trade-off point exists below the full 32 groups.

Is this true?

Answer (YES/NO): NO